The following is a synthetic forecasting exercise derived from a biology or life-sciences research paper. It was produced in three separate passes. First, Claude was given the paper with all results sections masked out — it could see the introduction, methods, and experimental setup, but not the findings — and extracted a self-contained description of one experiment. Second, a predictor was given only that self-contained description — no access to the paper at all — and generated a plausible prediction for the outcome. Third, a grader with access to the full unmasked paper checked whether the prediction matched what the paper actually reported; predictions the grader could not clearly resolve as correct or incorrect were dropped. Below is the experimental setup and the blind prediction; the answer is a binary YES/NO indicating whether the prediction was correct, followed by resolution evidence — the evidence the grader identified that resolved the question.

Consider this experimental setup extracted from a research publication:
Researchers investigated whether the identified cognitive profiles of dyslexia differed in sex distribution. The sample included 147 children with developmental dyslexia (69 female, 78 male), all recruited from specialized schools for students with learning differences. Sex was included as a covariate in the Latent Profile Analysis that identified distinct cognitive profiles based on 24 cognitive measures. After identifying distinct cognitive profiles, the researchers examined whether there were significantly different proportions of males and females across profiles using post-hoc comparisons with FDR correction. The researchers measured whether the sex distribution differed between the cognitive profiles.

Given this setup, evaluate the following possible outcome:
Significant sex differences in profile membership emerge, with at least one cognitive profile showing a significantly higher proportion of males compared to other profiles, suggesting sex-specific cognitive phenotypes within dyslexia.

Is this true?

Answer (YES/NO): NO